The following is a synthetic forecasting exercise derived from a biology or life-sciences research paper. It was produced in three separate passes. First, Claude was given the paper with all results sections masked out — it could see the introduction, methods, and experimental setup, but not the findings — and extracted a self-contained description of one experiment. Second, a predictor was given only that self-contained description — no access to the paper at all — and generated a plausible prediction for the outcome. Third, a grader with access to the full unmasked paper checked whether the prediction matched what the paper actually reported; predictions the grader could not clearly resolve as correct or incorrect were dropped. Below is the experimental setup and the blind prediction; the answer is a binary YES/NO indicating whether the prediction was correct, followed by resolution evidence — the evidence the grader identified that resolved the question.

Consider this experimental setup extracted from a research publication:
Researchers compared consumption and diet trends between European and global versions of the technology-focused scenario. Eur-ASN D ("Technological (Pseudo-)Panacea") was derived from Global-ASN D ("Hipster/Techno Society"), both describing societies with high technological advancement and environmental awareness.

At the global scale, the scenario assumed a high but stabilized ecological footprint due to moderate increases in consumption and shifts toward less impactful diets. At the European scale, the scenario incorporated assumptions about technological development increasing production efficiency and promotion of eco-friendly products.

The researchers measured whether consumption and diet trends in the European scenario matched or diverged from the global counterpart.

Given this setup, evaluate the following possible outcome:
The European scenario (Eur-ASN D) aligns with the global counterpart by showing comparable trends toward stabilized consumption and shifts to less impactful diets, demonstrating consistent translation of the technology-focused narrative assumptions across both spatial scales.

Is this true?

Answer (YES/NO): NO